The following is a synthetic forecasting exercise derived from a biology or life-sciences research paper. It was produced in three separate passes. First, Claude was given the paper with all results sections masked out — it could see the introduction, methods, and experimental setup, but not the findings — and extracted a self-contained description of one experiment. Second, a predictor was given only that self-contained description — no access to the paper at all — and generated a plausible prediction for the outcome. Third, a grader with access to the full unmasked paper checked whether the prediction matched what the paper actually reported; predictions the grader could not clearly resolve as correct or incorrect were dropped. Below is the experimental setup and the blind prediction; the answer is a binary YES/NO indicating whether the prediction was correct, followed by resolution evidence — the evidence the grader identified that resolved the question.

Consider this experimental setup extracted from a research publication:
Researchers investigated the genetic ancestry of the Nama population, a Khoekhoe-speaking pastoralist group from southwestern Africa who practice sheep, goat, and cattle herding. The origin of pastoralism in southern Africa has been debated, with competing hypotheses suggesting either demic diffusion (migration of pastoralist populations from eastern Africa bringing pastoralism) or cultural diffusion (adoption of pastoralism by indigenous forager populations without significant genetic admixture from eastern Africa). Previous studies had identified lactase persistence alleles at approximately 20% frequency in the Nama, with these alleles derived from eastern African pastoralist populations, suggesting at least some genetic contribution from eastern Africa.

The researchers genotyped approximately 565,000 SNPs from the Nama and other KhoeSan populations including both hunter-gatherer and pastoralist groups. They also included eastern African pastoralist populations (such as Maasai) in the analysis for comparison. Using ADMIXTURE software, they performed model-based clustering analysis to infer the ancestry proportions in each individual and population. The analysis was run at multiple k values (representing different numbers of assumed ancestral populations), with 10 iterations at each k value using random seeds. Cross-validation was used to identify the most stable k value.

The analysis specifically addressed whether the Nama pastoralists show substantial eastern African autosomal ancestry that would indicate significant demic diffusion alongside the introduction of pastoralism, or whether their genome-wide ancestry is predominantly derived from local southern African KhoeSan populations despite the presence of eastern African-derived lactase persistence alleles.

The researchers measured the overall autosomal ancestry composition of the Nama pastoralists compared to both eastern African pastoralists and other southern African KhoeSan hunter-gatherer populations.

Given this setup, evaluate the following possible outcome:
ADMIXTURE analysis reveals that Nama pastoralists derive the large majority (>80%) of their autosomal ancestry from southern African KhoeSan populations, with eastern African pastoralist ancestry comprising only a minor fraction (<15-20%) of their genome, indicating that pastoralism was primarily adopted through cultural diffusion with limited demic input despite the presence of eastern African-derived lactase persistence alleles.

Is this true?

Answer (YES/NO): YES